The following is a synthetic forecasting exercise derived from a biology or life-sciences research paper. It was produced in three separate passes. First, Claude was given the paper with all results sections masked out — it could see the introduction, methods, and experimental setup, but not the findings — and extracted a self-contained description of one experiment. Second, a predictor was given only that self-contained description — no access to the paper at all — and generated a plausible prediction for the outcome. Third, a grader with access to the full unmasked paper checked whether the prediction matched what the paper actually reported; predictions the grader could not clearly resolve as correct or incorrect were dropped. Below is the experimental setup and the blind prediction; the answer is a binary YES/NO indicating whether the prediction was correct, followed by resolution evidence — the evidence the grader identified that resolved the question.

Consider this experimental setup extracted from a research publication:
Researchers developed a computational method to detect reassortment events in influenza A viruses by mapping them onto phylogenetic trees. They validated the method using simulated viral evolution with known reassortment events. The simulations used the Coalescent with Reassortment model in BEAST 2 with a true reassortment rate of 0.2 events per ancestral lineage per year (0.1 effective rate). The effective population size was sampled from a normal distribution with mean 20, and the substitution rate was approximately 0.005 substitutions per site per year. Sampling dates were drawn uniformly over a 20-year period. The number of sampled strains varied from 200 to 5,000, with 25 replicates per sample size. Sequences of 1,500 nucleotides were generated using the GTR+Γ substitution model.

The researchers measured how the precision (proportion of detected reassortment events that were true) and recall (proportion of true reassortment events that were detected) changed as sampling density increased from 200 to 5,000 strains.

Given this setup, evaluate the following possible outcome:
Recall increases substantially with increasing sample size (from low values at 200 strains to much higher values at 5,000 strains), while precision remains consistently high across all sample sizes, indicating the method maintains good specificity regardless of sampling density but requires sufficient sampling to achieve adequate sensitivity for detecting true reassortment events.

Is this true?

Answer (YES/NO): NO